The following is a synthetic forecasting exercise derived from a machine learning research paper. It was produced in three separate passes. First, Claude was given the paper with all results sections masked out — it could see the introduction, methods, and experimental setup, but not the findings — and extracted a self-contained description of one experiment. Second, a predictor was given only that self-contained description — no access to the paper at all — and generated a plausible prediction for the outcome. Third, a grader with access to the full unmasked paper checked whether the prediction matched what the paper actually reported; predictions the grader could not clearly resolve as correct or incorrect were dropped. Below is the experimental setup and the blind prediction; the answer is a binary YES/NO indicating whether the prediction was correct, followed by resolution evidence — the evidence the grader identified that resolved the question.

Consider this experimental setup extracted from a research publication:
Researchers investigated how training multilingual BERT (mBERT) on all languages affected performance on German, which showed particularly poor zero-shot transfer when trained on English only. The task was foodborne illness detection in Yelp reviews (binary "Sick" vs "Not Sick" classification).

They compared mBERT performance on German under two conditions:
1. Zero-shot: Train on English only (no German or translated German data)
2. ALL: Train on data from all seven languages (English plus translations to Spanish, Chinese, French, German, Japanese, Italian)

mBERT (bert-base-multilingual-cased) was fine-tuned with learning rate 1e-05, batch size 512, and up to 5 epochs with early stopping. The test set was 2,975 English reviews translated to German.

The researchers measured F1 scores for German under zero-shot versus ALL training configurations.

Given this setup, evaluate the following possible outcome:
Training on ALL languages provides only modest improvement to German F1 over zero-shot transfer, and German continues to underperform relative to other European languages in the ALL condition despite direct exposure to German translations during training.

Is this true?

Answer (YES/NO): NO